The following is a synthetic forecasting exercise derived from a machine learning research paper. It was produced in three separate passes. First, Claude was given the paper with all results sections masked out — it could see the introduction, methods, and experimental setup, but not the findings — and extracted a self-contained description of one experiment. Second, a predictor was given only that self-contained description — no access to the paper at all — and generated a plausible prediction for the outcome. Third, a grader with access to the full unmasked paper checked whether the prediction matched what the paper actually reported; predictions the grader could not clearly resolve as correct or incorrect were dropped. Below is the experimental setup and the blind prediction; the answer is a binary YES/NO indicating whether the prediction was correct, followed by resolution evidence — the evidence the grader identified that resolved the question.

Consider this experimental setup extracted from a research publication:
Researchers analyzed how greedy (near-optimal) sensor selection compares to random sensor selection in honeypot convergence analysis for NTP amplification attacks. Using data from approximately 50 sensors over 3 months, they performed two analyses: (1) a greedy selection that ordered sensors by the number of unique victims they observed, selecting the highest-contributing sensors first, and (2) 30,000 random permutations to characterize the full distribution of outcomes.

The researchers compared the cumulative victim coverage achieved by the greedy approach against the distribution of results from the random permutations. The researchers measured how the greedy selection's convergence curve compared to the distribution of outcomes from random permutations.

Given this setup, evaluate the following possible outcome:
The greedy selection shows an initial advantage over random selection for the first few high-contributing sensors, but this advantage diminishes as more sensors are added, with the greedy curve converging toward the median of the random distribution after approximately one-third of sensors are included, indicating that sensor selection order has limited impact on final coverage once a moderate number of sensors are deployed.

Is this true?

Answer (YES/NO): NO